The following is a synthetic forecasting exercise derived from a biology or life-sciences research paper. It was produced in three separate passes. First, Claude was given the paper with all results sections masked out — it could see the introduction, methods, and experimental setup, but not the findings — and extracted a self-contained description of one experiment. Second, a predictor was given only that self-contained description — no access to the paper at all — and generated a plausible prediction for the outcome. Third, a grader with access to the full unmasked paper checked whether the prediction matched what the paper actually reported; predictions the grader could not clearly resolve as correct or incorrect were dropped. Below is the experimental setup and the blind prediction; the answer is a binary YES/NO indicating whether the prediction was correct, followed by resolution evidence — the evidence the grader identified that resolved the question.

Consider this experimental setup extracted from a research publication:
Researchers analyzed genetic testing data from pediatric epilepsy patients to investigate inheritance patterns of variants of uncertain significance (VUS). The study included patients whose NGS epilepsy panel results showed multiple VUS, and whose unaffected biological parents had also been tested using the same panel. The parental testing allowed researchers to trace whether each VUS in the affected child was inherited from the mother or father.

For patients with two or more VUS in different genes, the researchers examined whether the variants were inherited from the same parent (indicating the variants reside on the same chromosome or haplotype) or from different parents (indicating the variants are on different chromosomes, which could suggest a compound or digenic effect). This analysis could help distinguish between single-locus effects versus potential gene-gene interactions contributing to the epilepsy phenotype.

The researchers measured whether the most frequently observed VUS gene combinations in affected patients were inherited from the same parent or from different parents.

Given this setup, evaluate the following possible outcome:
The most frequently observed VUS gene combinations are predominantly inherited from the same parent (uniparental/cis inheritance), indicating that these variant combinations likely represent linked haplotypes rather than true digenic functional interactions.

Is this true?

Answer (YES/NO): NO